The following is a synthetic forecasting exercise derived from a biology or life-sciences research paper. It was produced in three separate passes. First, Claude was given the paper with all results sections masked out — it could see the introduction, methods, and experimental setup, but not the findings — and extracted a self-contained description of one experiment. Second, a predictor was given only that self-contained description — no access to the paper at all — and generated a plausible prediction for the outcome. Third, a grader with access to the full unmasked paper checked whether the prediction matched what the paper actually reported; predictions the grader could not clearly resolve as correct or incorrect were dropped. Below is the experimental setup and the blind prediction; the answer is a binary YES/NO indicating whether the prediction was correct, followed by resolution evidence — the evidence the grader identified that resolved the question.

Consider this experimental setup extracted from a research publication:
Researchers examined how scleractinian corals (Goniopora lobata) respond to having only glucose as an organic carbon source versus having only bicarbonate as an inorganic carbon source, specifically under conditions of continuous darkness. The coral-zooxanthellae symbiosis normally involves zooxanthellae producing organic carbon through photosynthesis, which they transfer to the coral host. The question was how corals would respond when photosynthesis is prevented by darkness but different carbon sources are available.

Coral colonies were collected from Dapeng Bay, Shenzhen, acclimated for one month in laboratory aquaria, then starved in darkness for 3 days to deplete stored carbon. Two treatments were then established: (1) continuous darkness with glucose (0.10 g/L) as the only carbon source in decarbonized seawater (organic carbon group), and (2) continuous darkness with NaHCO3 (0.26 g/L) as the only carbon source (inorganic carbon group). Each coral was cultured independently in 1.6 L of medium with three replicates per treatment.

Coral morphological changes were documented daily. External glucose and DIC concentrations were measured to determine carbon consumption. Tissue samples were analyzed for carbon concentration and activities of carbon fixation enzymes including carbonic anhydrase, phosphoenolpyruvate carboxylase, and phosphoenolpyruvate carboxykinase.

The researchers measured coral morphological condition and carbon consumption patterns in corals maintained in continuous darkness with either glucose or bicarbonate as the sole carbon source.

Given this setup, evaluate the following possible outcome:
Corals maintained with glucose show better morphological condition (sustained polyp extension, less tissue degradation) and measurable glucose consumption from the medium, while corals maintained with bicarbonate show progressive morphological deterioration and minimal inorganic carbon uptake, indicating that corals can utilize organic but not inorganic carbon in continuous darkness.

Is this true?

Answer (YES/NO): NO